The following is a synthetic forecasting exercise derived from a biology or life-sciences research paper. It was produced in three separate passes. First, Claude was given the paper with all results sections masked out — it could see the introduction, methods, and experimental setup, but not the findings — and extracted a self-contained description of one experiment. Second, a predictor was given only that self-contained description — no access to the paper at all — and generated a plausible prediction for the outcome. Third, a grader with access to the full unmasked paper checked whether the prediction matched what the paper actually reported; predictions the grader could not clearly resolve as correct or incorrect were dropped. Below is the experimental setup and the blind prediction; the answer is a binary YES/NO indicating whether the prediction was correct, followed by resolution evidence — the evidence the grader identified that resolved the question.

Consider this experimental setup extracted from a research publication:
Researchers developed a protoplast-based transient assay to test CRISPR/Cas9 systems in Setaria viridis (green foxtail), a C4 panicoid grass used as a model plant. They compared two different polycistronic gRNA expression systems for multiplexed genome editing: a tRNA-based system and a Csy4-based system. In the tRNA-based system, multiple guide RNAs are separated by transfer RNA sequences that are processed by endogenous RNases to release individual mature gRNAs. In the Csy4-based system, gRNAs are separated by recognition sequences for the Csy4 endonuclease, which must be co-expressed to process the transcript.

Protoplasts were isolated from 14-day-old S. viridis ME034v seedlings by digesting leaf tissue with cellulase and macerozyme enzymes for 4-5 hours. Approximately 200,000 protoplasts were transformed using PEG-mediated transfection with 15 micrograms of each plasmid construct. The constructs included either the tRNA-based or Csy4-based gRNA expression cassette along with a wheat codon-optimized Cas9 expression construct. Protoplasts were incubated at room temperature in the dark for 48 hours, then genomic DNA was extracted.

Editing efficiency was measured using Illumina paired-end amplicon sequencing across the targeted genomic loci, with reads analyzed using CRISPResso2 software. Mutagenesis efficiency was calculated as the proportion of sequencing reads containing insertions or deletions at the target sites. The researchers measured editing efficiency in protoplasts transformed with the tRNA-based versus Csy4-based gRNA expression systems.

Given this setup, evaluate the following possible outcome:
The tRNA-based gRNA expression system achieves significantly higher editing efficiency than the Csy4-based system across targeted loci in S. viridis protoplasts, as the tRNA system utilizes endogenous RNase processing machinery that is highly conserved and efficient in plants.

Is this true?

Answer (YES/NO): NO